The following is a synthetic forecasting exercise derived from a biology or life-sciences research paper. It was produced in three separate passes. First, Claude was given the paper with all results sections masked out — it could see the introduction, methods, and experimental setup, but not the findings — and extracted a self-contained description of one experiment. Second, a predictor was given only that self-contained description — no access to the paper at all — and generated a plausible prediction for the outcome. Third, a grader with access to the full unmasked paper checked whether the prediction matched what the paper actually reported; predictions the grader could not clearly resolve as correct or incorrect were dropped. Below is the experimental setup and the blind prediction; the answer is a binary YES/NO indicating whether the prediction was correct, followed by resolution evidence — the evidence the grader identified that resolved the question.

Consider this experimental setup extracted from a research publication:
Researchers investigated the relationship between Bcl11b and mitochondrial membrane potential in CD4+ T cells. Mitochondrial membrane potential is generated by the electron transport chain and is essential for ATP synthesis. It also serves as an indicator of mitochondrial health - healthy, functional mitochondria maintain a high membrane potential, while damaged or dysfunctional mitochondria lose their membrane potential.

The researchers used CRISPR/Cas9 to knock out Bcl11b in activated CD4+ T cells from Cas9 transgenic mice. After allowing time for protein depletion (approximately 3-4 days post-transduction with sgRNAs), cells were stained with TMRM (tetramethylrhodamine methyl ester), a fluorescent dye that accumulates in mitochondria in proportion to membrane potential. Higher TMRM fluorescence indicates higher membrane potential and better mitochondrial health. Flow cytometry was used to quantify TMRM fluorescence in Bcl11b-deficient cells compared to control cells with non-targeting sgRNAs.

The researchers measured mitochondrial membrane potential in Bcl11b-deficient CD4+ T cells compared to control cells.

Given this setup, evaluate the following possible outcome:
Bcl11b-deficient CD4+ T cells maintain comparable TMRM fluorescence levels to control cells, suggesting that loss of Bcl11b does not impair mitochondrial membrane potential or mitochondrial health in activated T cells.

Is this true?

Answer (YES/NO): NO